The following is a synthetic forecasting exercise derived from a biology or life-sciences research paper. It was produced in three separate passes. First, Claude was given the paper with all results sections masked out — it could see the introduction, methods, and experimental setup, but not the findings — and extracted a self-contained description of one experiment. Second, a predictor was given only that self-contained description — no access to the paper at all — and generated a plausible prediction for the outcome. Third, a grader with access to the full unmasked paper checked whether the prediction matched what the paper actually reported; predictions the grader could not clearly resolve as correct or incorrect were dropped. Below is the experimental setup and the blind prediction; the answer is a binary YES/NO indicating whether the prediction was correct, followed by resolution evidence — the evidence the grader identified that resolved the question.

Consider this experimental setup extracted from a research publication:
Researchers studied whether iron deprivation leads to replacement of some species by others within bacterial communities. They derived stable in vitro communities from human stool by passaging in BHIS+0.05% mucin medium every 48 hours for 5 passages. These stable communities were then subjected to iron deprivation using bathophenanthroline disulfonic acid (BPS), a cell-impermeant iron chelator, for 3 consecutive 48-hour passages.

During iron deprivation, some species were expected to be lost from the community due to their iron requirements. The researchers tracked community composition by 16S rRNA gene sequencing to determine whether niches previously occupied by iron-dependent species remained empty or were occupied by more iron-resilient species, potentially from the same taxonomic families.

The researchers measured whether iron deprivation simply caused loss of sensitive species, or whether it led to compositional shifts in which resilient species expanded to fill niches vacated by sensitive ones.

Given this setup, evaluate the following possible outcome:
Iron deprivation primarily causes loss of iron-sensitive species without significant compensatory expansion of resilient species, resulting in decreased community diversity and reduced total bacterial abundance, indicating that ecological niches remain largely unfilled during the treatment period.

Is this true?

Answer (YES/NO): NO